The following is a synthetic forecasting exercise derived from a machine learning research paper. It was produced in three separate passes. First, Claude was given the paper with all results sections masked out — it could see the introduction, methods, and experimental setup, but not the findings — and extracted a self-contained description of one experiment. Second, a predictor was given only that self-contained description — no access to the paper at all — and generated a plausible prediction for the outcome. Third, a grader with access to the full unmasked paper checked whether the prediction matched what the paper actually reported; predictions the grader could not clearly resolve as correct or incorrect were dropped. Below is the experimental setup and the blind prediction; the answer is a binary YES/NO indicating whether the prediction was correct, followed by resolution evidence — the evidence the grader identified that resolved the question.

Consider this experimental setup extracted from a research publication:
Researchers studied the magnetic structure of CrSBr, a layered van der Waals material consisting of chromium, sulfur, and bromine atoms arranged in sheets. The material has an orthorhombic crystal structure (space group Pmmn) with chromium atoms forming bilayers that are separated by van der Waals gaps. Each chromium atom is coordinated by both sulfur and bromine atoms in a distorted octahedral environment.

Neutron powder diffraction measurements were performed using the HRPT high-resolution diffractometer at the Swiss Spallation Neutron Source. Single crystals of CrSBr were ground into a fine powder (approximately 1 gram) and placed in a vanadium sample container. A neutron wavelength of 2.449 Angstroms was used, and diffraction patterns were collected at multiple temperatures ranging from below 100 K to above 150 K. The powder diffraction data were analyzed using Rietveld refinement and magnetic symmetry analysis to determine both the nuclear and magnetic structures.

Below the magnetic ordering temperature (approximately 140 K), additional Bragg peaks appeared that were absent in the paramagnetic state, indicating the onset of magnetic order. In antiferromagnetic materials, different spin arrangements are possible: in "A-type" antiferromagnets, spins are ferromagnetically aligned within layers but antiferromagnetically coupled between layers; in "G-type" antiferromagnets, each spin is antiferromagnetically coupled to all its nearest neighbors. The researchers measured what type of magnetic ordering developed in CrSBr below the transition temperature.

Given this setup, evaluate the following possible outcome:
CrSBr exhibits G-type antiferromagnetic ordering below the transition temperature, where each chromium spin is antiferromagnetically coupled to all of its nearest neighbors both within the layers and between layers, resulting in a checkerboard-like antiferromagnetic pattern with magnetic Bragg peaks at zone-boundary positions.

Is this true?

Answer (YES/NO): NO